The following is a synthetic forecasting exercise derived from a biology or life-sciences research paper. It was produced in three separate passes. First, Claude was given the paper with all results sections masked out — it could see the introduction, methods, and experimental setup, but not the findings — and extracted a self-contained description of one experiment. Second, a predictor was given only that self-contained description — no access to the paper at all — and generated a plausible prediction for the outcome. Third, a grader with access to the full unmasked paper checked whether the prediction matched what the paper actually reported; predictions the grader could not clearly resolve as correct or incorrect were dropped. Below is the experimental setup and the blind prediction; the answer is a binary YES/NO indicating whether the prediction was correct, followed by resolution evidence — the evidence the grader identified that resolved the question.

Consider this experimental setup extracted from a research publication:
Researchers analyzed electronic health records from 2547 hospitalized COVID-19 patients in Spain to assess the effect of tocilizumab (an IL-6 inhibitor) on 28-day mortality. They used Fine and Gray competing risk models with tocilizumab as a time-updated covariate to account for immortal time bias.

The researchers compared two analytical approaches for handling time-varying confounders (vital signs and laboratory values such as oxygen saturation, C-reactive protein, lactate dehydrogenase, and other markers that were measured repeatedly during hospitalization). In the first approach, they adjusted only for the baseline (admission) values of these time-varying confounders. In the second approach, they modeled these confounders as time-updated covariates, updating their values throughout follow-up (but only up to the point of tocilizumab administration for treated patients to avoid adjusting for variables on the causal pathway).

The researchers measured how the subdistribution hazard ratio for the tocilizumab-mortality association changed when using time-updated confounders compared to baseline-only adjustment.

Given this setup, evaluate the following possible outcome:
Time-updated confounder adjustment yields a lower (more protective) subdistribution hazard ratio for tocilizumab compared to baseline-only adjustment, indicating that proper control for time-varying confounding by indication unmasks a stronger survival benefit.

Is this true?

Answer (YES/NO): NO